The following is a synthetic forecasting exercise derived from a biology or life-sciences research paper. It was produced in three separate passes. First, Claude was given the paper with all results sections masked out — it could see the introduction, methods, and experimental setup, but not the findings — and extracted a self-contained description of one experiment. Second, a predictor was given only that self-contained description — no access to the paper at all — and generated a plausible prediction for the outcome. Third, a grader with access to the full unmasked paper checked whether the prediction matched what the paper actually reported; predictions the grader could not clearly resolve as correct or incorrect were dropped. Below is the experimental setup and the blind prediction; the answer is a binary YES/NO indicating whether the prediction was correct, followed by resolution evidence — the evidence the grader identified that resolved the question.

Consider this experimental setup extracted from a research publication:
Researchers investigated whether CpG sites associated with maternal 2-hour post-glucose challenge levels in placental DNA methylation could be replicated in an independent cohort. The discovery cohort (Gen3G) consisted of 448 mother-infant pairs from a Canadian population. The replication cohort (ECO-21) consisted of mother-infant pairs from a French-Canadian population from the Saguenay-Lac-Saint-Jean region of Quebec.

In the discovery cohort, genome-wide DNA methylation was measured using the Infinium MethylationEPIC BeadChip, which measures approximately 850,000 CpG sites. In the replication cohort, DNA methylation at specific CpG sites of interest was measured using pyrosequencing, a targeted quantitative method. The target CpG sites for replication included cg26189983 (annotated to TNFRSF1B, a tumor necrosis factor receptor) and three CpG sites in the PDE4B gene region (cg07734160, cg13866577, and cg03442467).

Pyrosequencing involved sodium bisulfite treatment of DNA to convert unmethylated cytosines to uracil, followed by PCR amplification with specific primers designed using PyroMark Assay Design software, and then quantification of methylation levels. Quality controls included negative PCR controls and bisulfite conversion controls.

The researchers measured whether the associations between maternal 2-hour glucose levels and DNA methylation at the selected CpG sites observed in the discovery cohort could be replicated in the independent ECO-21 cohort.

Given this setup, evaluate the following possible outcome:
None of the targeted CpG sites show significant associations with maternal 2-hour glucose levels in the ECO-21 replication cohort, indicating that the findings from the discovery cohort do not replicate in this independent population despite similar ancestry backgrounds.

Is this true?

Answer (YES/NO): NO